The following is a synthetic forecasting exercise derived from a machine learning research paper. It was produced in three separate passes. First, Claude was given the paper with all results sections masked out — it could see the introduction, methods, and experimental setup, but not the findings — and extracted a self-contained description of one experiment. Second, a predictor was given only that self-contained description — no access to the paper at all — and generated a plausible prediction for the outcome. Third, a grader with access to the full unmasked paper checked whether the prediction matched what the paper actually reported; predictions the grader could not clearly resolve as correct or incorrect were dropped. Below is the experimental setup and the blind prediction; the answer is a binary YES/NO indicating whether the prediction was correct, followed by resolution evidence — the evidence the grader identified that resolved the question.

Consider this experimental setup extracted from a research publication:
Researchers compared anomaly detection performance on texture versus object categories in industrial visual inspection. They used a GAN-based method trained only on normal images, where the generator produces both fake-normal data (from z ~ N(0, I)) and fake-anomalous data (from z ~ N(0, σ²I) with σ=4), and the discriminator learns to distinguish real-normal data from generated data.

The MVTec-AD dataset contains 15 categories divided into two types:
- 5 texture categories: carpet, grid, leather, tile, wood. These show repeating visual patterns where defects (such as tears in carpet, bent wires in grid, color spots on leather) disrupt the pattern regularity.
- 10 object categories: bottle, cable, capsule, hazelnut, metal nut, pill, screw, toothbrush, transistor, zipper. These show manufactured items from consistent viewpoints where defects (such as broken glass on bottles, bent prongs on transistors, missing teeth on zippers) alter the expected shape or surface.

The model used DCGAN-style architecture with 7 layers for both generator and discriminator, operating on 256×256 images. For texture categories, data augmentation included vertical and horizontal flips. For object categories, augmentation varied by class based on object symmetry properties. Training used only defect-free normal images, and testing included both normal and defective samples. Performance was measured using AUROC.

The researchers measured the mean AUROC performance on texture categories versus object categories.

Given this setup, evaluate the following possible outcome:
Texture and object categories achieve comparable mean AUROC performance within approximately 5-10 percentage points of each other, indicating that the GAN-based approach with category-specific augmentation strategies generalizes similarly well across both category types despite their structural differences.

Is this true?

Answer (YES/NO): YES